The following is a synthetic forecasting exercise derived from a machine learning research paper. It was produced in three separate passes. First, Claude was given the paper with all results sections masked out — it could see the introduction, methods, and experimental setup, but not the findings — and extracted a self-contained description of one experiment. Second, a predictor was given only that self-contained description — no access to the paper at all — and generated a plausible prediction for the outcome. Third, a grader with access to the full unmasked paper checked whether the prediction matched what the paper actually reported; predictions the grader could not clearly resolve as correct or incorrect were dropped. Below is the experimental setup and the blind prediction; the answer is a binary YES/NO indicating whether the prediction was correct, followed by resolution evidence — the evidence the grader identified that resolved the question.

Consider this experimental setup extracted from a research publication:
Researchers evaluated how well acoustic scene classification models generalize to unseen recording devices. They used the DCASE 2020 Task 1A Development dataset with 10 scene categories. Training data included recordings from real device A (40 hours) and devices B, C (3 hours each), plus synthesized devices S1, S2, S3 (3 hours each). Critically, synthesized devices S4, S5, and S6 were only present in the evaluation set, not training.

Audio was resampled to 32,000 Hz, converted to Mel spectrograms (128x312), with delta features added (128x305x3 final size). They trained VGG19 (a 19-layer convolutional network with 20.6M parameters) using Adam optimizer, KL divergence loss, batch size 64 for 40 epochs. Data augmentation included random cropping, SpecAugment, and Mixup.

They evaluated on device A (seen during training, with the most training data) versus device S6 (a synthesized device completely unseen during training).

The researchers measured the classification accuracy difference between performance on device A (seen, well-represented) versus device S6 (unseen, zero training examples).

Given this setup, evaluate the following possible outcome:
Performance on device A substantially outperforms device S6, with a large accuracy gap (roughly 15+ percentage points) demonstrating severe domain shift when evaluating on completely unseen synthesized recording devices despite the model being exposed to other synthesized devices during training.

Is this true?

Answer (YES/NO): YES